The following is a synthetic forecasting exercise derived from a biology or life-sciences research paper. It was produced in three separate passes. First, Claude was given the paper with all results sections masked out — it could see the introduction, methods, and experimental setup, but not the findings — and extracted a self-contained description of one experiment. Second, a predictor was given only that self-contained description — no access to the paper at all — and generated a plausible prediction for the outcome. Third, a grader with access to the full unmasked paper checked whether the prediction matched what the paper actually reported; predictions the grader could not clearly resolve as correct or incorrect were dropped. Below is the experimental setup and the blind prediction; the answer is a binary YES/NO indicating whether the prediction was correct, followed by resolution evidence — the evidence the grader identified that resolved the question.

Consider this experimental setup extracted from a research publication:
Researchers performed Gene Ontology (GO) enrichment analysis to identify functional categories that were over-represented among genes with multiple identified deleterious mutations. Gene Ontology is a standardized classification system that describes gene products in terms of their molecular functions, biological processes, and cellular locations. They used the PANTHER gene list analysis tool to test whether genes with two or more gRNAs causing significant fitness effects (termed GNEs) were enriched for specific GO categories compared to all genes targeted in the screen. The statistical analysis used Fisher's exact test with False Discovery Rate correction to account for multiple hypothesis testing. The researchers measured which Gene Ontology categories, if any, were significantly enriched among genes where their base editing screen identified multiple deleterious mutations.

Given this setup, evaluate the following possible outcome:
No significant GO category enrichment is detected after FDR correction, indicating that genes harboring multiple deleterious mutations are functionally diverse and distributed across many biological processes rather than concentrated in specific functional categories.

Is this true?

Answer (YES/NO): NO